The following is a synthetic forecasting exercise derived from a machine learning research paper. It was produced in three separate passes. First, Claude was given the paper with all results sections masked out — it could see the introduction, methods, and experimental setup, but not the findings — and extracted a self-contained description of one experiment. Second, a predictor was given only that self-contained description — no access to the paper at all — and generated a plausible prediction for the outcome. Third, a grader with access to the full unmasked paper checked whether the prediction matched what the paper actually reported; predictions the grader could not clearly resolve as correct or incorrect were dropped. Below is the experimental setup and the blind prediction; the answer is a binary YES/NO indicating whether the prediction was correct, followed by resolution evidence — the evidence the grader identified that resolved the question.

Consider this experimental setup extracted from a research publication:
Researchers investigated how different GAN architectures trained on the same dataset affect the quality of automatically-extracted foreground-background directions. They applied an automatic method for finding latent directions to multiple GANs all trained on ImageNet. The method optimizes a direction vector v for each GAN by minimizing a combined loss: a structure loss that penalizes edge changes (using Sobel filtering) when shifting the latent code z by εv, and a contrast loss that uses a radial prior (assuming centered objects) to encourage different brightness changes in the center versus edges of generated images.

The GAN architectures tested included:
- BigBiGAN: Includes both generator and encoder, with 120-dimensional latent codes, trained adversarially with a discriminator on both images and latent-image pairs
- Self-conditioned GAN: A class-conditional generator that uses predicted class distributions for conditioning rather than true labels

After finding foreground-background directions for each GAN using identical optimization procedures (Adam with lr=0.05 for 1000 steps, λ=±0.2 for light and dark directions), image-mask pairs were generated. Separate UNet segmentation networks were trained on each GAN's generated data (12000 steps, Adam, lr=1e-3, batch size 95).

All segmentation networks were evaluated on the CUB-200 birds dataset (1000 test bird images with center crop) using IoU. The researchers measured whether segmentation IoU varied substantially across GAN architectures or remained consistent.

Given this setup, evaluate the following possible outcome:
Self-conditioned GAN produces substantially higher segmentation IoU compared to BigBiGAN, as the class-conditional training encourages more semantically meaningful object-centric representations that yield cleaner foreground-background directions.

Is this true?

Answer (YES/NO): NO